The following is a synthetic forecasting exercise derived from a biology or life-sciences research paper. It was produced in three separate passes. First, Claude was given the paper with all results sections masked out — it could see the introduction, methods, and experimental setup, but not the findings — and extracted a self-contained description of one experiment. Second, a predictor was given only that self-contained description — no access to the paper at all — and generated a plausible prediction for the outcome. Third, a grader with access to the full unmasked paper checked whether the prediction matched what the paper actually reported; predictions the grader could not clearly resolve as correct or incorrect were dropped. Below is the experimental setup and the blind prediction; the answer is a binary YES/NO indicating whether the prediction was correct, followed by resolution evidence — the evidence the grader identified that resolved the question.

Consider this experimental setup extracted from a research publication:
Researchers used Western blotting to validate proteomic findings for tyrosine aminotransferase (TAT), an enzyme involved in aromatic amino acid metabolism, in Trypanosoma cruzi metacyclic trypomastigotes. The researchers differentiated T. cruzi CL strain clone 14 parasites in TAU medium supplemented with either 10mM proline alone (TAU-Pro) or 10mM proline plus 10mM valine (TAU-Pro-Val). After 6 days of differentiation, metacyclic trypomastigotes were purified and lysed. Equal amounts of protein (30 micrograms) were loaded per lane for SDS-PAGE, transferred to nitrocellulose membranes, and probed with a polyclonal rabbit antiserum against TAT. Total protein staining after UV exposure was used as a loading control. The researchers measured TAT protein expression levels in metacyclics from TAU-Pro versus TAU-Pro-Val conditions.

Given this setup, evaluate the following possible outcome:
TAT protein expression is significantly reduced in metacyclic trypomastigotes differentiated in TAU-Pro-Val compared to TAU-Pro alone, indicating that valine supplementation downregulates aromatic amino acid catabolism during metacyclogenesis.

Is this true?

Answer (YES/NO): NO